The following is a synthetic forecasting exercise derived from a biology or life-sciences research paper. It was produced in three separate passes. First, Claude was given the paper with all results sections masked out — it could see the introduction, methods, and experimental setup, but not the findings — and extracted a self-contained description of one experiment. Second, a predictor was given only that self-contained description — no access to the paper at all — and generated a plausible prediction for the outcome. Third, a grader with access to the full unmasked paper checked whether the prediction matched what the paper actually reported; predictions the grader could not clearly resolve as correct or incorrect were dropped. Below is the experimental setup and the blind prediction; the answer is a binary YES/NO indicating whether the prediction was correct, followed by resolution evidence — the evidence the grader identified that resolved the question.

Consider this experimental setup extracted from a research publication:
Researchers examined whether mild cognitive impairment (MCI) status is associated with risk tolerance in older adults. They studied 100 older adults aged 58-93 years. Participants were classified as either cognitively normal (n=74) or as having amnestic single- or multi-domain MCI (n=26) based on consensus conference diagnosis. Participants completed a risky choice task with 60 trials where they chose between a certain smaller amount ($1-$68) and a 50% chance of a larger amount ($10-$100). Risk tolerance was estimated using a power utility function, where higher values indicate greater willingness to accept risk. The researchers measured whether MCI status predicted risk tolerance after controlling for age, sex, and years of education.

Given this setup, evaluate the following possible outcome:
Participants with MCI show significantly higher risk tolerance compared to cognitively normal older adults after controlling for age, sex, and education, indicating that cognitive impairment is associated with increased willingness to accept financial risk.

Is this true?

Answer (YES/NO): NO